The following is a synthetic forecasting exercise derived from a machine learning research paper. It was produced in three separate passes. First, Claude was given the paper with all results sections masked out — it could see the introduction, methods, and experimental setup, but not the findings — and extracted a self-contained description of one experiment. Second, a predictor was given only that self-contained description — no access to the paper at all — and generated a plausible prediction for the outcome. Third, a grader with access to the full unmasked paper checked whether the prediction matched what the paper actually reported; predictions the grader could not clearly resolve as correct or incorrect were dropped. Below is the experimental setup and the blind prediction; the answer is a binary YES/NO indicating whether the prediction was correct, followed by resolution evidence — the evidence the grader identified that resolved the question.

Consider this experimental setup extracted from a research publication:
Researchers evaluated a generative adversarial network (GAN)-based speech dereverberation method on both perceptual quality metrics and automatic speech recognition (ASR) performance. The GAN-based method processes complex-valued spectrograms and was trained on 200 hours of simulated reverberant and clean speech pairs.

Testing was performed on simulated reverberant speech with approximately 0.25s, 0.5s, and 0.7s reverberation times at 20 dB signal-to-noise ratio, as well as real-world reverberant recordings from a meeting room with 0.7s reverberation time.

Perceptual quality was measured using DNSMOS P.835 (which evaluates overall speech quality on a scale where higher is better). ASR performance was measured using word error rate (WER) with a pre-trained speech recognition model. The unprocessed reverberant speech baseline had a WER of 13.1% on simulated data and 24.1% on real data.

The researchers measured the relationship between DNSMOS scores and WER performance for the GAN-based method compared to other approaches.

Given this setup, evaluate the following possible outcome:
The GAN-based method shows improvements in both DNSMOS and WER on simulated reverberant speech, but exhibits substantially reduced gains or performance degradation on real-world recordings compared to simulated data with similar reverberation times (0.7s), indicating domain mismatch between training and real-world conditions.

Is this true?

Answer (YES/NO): NO